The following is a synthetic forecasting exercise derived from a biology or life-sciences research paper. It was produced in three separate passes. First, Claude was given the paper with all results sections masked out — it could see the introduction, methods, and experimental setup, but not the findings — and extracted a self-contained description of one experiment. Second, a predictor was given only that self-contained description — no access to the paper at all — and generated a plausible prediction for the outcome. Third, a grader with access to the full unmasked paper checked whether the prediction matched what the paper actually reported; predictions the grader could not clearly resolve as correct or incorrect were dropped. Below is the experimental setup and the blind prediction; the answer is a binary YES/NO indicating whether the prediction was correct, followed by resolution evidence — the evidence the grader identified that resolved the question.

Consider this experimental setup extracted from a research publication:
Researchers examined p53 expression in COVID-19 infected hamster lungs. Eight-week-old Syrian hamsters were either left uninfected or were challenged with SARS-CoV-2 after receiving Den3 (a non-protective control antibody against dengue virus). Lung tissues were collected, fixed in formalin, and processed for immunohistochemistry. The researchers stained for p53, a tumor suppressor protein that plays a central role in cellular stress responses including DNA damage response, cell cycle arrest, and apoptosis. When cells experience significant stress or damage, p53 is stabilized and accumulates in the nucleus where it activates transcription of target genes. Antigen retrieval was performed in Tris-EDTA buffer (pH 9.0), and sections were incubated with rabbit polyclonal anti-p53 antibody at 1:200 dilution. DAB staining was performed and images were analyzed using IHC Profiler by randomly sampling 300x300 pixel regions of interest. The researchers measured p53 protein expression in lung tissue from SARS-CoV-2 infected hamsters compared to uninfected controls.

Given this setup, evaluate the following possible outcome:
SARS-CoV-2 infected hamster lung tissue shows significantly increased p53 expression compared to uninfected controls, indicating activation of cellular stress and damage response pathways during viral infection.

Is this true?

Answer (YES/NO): YES